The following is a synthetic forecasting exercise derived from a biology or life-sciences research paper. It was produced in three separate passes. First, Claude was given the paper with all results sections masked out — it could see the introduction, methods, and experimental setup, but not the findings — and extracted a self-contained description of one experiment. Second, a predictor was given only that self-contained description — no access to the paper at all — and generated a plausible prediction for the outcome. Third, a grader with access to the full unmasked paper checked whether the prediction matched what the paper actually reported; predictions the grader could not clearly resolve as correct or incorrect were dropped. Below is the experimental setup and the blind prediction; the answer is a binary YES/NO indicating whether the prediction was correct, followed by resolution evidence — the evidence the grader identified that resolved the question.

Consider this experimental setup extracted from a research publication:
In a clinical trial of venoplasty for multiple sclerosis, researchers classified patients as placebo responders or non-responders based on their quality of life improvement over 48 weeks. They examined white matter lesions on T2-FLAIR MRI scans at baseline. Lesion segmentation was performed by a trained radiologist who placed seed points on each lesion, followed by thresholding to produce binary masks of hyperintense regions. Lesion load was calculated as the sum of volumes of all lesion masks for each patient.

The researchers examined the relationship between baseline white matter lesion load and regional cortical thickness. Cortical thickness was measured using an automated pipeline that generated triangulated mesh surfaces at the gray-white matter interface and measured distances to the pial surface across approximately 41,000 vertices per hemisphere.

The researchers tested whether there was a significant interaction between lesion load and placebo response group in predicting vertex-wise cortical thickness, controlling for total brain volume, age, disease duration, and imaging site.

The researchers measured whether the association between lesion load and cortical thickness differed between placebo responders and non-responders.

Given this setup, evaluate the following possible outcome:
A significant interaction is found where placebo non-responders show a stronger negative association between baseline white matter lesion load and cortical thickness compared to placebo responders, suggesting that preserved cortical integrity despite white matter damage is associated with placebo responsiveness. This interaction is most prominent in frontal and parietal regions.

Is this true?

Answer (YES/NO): NO